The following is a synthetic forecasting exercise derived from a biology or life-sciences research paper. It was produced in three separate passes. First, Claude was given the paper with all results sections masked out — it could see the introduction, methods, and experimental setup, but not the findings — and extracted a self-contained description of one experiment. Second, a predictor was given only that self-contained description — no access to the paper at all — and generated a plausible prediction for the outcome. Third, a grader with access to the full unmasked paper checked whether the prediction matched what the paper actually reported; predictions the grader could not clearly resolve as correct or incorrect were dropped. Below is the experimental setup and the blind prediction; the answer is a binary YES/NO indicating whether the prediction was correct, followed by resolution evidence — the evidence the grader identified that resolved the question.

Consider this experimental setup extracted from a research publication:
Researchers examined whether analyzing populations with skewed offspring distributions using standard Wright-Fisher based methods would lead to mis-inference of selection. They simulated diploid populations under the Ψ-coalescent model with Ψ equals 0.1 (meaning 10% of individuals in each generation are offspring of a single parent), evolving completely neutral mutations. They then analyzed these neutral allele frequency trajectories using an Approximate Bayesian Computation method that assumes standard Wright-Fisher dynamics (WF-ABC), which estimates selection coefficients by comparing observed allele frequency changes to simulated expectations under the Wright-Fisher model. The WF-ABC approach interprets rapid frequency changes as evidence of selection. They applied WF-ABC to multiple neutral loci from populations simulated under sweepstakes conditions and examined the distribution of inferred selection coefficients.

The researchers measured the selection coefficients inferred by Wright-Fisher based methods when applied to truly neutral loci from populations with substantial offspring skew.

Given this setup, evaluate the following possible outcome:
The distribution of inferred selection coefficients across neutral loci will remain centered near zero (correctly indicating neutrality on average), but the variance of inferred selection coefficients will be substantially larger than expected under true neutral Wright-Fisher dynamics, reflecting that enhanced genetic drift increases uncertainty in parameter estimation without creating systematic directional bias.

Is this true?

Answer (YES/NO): NO